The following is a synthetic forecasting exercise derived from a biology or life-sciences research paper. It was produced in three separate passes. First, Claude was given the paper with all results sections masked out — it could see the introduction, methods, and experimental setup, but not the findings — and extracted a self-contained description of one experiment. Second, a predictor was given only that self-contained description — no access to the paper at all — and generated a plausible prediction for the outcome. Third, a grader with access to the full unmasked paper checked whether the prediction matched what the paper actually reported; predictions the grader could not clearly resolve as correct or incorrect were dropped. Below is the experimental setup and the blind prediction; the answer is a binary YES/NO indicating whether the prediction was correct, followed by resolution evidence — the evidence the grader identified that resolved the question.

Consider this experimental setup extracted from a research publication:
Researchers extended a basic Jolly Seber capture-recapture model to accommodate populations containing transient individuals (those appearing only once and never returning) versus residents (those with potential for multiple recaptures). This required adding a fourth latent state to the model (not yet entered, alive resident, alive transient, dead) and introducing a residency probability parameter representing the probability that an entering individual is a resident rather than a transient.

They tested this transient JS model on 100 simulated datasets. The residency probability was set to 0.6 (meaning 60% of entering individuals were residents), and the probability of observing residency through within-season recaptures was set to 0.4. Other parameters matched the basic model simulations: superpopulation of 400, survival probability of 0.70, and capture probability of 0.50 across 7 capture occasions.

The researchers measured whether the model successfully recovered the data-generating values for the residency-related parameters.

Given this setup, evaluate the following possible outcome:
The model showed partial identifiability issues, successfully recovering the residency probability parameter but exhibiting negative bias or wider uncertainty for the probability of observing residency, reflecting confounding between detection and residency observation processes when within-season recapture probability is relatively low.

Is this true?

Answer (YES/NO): NO